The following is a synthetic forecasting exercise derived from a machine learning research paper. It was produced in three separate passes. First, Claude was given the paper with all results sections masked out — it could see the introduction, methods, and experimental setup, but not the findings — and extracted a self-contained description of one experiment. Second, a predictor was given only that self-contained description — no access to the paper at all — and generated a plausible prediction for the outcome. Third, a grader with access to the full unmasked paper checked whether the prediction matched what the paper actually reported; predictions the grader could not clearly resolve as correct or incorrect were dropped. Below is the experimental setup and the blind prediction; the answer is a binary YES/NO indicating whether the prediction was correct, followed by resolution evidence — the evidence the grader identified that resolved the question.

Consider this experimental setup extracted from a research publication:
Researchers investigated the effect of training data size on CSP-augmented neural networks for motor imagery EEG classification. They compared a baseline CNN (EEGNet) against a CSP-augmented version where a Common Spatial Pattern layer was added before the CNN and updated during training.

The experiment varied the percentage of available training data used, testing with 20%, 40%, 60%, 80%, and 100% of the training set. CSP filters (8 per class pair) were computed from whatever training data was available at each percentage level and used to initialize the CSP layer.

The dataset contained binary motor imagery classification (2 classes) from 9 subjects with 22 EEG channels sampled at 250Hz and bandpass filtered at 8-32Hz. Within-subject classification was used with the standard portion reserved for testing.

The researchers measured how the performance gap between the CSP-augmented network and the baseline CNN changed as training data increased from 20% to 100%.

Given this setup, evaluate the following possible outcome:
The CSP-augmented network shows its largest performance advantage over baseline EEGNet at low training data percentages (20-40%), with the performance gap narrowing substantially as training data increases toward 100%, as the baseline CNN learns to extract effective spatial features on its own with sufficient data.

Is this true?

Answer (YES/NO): YES